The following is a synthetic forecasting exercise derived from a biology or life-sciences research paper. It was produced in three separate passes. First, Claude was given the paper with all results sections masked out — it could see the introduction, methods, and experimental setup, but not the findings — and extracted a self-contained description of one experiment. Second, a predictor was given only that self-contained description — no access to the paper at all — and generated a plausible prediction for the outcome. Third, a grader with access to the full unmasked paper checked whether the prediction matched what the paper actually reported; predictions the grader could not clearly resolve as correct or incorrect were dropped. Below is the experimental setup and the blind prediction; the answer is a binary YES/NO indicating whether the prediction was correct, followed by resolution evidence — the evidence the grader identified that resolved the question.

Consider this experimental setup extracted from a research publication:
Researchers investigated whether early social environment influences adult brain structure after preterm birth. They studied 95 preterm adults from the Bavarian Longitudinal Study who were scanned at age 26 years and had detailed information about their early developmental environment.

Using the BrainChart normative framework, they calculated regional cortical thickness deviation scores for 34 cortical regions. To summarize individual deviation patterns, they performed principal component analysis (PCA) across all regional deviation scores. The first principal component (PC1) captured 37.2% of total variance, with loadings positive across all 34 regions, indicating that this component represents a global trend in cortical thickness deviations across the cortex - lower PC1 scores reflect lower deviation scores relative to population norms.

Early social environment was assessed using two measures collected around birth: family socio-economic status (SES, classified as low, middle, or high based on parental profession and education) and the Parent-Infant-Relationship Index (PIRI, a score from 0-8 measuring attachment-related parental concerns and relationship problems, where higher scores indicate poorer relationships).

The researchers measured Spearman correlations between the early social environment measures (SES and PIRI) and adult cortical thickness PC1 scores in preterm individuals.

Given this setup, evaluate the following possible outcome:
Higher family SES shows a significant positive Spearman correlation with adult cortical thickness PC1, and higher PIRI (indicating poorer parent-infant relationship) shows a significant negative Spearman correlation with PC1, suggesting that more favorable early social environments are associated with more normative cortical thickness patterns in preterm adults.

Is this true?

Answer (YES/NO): NO